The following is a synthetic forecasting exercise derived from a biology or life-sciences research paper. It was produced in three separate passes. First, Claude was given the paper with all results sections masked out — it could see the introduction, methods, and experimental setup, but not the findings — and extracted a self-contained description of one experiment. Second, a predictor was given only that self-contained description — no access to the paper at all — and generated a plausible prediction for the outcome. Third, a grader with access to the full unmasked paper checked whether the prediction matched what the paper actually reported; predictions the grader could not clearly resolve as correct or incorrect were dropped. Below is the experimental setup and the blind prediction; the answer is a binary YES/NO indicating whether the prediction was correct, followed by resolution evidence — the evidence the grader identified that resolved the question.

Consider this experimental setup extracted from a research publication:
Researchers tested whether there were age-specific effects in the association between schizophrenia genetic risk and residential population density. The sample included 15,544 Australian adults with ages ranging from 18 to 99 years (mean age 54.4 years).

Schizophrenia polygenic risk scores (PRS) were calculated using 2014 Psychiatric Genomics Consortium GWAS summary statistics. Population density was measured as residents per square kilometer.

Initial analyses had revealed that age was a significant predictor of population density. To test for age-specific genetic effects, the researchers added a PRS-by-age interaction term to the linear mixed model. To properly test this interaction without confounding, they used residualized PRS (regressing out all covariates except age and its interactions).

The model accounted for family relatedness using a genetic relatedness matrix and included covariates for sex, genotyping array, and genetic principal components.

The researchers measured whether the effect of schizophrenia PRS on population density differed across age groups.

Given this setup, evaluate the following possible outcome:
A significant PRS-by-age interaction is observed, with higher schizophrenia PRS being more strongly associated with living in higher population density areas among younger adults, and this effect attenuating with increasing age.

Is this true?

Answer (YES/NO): NO